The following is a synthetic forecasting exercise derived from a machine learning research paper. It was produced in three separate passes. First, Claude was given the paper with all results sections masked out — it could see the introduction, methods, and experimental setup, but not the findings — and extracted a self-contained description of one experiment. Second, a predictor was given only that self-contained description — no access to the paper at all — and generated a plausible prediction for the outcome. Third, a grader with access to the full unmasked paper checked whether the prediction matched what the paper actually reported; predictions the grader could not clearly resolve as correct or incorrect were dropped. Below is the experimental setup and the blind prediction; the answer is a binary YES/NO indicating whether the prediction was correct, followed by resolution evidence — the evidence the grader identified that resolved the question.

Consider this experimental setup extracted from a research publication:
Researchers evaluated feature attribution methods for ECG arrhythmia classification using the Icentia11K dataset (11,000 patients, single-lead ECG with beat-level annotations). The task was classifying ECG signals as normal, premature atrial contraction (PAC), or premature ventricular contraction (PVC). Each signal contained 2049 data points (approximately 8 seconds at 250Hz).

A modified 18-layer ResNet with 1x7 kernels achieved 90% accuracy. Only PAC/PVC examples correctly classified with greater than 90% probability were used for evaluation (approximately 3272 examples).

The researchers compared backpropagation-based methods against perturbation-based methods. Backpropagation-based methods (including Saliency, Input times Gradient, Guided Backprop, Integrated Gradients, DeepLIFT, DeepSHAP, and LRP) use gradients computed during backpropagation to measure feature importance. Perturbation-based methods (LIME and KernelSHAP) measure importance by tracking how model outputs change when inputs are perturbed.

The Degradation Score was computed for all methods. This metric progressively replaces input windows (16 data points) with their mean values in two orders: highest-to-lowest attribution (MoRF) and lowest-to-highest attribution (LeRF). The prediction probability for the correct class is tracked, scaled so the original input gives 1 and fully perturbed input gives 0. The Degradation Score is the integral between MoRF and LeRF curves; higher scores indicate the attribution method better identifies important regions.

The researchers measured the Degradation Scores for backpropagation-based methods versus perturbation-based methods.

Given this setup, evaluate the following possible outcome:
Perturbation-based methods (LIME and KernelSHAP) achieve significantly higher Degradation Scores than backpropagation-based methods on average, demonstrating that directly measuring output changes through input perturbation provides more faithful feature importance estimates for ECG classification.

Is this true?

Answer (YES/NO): NO